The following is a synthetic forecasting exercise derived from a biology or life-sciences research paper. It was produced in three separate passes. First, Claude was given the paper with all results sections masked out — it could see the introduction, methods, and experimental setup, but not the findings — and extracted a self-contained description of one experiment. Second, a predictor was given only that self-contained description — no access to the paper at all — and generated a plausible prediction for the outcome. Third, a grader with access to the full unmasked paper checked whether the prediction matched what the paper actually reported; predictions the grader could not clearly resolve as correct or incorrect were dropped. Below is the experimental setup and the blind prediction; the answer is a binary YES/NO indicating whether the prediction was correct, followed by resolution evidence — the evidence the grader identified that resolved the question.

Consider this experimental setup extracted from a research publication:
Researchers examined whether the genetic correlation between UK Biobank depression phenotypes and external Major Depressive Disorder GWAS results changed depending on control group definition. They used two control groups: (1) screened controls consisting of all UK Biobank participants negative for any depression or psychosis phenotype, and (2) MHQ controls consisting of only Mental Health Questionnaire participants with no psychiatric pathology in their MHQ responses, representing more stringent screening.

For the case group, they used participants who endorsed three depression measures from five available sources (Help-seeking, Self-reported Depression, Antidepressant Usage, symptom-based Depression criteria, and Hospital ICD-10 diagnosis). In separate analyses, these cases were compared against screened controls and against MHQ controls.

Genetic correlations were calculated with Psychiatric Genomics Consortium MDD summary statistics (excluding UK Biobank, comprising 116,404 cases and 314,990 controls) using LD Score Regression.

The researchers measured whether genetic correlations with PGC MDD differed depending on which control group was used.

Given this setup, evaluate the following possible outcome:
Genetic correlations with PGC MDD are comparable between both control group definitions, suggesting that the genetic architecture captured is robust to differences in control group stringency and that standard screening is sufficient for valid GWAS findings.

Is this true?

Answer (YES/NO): NO